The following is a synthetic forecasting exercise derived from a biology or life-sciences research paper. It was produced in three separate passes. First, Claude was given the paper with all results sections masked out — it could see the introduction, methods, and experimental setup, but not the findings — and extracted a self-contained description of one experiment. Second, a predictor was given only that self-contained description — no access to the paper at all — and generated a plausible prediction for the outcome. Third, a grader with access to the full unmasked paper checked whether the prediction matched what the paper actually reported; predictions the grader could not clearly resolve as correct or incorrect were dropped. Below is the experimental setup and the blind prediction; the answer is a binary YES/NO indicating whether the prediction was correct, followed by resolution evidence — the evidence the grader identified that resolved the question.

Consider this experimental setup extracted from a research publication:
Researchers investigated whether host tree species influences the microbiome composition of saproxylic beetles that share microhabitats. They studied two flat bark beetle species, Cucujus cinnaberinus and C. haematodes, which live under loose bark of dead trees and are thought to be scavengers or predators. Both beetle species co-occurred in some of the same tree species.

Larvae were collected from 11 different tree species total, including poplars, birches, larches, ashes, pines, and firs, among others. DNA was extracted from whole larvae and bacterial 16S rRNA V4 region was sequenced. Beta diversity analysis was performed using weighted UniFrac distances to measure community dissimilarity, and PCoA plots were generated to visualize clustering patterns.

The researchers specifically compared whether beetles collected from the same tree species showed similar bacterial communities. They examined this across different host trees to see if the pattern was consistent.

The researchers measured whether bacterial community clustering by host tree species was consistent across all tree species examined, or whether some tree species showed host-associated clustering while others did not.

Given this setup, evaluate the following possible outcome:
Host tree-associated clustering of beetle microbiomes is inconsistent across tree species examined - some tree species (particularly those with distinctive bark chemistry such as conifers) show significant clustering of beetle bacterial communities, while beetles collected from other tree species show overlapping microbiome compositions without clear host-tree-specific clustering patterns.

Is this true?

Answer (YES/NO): NO